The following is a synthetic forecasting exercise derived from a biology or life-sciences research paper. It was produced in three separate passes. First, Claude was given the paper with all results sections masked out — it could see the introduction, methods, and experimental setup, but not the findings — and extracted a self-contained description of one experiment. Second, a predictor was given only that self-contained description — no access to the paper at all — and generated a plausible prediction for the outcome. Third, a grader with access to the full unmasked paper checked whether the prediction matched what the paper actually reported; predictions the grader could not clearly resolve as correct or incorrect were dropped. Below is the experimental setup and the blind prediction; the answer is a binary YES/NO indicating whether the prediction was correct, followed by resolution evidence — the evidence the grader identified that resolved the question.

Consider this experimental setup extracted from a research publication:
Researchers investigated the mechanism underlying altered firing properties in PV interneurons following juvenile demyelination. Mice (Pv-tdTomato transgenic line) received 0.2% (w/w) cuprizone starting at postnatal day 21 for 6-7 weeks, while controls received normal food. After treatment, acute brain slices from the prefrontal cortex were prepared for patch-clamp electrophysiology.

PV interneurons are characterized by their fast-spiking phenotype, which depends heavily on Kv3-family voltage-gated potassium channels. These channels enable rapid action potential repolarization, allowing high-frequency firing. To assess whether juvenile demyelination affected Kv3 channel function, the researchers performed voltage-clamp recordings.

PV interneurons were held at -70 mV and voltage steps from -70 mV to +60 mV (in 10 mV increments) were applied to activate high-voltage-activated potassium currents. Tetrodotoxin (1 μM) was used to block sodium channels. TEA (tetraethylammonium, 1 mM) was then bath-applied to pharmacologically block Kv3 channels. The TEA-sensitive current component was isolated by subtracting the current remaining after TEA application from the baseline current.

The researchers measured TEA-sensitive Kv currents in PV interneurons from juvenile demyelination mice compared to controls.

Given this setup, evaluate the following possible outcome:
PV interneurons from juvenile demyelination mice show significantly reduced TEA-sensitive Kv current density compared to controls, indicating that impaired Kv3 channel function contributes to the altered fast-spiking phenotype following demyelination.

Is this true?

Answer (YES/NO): YES